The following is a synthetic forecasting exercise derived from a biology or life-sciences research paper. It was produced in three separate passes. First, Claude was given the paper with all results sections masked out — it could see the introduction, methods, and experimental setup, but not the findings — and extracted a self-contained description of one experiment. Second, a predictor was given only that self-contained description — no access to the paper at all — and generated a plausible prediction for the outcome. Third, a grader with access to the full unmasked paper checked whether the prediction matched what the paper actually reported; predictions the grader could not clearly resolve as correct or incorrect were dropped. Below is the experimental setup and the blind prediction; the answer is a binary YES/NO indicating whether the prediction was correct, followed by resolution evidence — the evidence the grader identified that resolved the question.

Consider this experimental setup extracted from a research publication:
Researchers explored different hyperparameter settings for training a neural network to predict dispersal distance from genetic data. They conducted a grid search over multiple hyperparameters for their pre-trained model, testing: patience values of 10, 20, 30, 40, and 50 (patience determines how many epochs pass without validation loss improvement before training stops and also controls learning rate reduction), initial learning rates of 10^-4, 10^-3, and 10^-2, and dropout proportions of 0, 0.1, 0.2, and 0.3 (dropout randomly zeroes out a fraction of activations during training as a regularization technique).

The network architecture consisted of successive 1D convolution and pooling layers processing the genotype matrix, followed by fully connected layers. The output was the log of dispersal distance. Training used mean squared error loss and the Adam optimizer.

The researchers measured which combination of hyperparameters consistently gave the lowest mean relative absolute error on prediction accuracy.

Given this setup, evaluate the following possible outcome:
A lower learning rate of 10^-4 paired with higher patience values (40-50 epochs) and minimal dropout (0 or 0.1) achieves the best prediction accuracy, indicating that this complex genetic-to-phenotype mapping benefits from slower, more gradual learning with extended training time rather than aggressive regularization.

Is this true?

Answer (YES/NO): NO